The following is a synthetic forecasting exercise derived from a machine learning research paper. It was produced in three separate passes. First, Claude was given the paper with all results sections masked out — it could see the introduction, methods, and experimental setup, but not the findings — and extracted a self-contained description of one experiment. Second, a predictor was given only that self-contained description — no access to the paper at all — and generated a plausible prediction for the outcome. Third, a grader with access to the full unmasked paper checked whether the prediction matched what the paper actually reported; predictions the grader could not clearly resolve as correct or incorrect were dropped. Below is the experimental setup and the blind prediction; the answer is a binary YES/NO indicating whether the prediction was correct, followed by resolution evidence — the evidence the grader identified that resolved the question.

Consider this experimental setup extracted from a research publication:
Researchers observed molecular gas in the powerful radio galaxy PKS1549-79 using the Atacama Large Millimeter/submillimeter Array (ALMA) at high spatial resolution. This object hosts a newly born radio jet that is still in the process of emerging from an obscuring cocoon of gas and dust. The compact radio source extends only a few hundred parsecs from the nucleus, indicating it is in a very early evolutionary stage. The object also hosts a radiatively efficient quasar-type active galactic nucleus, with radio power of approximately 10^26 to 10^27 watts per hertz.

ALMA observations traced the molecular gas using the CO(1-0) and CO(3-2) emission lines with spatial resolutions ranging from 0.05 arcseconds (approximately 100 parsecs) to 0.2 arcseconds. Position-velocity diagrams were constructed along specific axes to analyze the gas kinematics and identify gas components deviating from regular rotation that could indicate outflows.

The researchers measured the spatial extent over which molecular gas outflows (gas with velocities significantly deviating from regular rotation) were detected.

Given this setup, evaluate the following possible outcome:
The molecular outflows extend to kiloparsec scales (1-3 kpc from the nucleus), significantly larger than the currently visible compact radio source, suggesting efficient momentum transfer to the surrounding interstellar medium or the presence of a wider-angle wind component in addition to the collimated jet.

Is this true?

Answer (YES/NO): NO